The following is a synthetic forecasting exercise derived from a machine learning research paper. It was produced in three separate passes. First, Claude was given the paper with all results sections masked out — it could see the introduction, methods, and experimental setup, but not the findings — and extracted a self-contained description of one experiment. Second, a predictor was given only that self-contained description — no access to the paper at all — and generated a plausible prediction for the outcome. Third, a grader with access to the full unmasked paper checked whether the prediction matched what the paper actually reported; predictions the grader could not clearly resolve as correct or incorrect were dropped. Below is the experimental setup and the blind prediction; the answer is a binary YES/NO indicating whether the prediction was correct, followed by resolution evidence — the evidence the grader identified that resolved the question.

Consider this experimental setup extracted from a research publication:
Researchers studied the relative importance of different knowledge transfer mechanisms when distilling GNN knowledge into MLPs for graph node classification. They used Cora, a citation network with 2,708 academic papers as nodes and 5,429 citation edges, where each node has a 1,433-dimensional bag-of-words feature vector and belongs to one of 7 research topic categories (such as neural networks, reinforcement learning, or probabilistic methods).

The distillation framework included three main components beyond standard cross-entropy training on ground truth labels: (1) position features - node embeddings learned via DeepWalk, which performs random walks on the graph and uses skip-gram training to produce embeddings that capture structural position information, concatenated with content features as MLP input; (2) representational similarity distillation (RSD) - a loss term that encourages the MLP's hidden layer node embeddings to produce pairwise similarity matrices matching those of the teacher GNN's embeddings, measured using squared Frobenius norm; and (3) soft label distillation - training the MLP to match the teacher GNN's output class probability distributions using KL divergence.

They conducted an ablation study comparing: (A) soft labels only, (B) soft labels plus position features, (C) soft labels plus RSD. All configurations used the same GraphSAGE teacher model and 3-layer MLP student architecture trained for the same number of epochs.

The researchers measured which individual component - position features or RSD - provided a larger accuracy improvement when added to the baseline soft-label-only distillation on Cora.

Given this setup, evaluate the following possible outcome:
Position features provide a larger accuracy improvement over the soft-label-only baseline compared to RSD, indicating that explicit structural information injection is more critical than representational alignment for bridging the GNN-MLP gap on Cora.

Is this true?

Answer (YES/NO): YES